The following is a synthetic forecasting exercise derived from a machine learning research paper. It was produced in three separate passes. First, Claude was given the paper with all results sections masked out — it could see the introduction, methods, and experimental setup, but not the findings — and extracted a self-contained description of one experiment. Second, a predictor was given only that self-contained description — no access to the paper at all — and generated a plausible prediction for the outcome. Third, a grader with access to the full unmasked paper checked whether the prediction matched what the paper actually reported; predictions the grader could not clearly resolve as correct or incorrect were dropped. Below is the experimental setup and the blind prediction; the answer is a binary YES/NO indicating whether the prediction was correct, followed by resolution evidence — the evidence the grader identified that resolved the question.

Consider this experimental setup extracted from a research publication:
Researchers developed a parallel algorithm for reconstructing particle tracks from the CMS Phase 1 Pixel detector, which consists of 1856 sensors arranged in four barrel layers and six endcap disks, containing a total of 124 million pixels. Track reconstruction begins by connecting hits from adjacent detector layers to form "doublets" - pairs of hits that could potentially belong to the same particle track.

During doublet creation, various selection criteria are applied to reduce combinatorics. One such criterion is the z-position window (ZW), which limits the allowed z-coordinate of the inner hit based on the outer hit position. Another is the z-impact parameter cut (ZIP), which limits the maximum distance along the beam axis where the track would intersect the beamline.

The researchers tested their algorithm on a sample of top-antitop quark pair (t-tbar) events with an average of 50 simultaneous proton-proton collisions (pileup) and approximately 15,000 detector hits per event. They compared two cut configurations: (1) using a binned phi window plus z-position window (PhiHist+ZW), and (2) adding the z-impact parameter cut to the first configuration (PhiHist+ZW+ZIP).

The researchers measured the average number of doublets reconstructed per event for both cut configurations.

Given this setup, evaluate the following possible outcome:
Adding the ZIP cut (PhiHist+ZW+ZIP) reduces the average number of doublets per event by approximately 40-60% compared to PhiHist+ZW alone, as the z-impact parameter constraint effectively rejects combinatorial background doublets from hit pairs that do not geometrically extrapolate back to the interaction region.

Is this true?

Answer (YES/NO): NO